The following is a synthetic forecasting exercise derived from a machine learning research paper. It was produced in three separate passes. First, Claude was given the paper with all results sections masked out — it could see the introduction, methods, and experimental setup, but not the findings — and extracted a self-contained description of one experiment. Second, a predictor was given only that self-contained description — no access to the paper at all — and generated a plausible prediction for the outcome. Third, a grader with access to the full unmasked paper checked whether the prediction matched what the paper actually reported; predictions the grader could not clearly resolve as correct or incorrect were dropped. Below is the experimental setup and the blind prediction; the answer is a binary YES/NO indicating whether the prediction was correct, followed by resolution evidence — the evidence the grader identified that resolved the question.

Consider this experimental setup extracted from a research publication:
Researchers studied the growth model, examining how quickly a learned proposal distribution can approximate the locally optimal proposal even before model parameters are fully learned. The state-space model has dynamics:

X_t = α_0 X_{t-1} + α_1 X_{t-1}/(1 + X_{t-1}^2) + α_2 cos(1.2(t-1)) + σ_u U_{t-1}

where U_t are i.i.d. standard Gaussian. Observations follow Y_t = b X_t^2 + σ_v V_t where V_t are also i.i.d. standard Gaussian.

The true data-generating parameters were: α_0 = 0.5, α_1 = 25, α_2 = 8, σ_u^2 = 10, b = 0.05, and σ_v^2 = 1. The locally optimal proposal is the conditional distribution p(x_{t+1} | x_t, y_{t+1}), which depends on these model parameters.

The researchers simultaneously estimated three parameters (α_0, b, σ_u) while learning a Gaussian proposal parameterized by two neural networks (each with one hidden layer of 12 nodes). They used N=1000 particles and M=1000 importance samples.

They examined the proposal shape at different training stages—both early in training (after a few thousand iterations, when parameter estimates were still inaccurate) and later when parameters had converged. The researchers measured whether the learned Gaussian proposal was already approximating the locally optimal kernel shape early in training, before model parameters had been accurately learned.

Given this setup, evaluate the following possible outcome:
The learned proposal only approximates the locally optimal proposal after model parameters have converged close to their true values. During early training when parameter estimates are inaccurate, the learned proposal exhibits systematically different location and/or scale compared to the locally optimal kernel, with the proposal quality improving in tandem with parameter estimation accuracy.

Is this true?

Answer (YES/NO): NO